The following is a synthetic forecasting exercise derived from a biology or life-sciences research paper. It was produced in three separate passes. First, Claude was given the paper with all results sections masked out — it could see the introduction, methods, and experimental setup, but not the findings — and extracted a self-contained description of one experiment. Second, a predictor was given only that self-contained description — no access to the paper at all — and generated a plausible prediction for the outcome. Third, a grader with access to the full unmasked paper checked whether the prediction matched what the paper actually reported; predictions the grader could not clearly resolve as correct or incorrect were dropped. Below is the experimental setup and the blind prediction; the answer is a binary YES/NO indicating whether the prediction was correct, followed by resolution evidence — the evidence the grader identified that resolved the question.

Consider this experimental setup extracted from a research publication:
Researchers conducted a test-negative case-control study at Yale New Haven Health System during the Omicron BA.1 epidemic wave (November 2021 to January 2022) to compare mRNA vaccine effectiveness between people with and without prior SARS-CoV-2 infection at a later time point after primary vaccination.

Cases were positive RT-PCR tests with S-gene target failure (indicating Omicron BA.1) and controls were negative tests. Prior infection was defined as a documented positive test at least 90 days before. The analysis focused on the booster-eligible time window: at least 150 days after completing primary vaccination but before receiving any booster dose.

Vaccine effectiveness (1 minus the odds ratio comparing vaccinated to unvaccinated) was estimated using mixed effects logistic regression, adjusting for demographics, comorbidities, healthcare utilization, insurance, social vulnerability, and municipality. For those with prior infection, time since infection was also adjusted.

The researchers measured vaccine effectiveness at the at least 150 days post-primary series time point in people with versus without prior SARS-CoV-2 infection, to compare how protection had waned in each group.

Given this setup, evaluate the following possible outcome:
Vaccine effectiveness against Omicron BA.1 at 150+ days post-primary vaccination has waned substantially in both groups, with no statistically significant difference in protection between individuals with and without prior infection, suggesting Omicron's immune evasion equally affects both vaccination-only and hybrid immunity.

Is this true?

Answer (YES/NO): NO